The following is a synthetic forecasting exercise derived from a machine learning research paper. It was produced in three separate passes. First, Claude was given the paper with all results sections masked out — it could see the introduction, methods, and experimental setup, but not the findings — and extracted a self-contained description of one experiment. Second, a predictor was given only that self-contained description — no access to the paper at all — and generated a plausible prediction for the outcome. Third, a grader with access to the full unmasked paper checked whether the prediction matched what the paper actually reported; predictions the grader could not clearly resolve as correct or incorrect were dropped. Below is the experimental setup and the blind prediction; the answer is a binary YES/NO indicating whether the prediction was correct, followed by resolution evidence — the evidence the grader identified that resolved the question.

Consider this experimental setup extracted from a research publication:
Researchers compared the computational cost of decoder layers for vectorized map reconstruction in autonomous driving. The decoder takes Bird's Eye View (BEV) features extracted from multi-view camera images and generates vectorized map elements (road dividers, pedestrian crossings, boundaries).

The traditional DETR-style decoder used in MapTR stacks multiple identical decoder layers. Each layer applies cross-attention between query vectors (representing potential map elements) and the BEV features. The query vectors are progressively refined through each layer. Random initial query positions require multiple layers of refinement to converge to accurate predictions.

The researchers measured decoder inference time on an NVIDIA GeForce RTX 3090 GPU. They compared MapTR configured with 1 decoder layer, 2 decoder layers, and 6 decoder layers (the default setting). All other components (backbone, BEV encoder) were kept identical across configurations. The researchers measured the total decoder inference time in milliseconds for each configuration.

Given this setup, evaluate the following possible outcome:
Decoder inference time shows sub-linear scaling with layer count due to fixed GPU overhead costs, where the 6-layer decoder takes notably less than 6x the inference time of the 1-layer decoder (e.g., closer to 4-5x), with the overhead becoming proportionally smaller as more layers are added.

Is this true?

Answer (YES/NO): YES